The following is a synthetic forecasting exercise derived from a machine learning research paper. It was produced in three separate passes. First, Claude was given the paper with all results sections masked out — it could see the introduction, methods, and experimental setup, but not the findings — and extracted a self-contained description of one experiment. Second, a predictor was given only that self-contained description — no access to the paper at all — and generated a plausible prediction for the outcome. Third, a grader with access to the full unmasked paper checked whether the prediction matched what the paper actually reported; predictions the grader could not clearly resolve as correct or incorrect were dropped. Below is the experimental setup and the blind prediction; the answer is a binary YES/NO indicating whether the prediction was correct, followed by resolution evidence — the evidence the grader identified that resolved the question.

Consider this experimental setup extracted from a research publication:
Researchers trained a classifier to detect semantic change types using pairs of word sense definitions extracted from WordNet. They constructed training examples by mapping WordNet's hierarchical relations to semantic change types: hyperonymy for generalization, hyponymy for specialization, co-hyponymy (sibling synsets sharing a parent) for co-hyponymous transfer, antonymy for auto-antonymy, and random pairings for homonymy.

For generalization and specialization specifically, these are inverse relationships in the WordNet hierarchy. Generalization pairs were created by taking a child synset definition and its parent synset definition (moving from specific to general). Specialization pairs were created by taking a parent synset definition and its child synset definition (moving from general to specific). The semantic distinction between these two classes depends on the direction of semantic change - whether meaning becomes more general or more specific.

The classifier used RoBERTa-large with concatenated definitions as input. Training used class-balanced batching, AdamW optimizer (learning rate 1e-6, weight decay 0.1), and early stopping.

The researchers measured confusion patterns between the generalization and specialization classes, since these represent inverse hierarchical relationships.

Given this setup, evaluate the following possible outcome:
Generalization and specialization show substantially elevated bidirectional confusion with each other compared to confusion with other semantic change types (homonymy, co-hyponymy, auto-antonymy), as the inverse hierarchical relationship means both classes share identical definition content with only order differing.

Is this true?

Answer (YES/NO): NO